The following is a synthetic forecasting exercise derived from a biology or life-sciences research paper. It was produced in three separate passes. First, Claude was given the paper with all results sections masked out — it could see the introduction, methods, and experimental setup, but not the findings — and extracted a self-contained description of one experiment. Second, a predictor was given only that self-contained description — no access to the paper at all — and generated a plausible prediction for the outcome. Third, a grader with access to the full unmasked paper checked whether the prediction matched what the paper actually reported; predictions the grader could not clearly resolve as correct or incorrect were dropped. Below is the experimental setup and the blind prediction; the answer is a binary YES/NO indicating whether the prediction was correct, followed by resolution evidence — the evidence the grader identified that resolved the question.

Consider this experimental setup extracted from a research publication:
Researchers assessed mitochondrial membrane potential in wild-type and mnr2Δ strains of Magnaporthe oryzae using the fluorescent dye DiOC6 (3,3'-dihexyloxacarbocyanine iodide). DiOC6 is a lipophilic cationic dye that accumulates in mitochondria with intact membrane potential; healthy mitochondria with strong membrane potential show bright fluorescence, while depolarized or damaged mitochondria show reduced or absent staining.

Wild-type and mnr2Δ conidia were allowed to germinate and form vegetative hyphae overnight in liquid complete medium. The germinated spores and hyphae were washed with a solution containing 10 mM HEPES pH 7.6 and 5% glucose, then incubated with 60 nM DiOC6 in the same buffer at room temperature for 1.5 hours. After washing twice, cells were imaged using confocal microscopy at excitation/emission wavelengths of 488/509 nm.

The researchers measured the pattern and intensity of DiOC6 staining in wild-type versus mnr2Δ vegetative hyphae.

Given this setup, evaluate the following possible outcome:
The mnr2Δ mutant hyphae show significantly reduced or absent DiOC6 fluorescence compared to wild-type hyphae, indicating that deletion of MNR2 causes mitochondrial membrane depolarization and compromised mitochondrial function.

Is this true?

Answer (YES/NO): NO